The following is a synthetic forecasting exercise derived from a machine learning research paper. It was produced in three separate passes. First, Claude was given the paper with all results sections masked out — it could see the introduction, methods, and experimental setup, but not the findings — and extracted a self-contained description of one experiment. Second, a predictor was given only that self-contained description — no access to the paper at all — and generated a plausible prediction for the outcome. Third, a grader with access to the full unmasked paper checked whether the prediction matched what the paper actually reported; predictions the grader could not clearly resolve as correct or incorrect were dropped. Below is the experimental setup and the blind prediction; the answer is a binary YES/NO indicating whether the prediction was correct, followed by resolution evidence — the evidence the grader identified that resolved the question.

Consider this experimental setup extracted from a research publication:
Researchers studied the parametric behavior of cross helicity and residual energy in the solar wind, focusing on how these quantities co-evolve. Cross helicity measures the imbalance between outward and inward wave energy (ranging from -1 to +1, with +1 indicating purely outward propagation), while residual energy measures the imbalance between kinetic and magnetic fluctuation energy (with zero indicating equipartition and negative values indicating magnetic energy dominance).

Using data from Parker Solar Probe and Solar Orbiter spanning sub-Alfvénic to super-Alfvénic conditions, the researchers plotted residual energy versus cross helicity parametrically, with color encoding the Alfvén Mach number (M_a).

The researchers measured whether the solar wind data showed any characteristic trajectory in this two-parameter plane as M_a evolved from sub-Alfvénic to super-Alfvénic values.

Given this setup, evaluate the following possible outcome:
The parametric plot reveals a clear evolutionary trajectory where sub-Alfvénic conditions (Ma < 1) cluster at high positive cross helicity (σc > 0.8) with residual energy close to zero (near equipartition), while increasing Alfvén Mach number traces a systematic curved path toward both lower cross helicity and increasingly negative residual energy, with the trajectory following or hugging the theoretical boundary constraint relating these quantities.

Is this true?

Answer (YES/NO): NO